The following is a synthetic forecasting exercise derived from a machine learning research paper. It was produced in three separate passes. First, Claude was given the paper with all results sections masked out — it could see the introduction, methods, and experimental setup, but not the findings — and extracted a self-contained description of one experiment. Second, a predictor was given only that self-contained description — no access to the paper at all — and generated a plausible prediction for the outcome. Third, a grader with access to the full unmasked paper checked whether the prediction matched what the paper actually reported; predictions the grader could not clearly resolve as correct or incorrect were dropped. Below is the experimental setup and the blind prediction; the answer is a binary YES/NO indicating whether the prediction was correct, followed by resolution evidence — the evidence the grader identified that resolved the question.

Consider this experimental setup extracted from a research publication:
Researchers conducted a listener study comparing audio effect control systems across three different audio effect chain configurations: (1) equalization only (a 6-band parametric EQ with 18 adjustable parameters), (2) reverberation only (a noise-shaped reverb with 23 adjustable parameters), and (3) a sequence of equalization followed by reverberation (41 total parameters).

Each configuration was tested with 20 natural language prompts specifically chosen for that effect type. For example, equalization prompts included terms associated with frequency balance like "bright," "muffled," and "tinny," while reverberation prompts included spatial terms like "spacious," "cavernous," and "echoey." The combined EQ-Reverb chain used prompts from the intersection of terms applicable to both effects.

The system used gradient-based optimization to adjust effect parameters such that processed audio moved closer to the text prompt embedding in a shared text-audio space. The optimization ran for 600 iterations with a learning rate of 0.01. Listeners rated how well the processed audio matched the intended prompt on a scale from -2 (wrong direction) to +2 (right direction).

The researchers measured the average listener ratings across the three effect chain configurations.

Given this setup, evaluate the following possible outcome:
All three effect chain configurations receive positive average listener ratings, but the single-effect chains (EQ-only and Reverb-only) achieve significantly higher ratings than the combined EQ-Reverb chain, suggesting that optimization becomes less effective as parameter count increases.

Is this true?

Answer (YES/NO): NO